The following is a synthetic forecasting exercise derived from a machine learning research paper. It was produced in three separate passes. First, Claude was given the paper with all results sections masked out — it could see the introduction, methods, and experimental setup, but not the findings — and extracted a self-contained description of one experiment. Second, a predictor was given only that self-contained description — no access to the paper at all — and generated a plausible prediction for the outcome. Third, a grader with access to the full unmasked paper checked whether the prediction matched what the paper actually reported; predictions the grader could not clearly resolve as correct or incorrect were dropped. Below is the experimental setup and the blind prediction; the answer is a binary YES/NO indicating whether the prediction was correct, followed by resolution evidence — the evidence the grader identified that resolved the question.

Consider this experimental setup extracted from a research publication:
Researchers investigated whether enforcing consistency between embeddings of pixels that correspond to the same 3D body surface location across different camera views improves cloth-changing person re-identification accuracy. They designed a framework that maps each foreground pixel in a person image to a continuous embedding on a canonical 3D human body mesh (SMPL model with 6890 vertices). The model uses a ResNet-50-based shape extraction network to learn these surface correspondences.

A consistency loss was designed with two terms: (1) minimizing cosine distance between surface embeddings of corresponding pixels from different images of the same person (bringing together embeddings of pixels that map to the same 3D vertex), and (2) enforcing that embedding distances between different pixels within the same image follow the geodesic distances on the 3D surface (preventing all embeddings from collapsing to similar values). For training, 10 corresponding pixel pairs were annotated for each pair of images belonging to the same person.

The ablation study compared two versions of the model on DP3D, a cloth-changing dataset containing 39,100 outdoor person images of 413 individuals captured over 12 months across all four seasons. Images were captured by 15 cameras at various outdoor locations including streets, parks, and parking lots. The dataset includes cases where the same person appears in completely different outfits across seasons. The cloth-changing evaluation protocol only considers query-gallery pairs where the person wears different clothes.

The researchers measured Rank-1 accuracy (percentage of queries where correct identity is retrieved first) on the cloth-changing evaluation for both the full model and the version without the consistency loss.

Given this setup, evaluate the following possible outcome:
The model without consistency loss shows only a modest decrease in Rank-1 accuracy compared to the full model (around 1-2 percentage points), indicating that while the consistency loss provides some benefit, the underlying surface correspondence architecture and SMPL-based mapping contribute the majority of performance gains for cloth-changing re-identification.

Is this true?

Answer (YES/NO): YES